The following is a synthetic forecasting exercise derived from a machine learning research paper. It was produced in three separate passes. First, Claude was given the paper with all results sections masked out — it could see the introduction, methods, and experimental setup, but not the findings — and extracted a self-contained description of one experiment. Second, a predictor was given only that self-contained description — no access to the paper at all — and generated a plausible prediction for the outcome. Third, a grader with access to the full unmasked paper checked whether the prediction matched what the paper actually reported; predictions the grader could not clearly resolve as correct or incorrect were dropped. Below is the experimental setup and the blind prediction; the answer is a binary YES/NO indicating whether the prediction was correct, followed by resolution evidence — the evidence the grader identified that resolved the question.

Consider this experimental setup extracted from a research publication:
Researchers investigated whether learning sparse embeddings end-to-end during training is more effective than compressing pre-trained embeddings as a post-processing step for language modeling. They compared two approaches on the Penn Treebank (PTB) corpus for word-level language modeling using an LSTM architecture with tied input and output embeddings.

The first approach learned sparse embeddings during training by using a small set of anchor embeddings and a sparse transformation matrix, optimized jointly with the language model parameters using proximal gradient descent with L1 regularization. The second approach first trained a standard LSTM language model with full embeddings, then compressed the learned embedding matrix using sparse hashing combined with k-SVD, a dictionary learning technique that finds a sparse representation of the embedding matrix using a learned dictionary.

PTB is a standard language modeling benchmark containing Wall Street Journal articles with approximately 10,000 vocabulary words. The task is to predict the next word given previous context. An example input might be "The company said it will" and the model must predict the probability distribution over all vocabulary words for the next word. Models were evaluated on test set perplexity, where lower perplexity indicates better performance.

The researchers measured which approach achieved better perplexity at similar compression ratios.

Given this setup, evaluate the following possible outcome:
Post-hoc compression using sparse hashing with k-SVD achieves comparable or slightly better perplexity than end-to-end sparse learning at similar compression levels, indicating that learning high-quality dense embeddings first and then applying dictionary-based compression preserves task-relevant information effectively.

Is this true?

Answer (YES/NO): NO